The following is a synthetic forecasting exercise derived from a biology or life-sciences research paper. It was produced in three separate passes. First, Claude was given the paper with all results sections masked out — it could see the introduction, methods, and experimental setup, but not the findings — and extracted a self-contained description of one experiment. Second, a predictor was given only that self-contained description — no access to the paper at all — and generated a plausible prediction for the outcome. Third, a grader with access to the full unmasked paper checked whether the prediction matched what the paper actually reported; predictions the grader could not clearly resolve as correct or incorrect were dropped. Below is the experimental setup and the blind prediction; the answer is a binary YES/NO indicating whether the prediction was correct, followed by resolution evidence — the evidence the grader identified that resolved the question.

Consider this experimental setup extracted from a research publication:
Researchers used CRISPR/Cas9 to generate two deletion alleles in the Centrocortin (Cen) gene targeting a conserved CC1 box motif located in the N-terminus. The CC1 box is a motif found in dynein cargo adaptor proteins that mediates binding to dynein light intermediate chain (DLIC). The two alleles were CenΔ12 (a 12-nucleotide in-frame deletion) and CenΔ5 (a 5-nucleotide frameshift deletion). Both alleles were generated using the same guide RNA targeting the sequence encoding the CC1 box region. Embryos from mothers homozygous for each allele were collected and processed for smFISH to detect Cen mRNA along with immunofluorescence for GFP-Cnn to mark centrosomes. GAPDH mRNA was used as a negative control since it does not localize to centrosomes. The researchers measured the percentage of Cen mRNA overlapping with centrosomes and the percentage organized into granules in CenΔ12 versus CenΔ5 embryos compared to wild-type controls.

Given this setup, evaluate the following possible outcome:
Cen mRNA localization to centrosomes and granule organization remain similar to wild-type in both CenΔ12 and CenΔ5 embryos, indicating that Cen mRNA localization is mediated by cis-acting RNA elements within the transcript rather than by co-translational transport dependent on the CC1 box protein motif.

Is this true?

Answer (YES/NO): NO